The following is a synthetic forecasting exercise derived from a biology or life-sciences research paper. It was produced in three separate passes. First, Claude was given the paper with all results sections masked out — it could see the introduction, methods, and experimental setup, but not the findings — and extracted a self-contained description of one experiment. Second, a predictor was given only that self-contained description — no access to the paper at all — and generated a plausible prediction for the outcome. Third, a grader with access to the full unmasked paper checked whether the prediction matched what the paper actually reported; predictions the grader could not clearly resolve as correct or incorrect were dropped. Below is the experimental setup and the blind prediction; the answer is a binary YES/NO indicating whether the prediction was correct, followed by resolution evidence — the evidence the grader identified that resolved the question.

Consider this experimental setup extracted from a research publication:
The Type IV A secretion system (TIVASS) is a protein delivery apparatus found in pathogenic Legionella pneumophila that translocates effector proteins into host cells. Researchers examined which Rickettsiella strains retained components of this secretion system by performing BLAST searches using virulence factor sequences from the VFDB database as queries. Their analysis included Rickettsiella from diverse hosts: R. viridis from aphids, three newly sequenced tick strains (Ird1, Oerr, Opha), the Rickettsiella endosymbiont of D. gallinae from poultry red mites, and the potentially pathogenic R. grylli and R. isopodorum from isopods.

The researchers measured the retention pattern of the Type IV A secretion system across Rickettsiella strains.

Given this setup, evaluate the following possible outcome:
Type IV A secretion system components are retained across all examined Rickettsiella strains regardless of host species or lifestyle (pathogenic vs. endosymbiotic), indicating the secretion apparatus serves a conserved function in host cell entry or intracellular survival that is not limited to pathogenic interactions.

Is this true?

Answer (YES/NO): NO